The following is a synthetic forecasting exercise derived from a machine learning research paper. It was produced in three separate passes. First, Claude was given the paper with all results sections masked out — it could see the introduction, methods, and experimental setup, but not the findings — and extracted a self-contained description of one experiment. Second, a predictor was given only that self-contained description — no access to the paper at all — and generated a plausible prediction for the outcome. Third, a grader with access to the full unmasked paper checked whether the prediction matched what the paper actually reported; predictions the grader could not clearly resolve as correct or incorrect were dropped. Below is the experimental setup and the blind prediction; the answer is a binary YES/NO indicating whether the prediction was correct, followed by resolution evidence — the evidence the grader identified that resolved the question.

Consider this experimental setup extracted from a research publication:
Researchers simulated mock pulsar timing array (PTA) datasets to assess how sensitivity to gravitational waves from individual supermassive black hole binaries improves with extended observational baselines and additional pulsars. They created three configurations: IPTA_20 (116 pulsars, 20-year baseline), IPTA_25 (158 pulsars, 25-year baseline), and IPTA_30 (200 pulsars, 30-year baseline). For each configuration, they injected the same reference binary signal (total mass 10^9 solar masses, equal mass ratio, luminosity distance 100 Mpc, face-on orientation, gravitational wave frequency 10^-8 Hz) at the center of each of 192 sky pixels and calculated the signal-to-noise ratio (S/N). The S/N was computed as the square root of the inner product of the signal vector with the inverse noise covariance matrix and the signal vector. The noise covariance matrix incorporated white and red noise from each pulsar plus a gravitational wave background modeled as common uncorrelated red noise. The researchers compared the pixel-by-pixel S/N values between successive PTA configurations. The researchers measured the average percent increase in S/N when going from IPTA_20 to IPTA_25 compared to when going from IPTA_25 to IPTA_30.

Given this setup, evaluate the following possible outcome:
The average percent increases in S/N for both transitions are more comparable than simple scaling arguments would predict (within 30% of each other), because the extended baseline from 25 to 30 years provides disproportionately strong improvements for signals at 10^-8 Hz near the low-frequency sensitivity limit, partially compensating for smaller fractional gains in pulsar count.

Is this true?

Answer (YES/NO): YES